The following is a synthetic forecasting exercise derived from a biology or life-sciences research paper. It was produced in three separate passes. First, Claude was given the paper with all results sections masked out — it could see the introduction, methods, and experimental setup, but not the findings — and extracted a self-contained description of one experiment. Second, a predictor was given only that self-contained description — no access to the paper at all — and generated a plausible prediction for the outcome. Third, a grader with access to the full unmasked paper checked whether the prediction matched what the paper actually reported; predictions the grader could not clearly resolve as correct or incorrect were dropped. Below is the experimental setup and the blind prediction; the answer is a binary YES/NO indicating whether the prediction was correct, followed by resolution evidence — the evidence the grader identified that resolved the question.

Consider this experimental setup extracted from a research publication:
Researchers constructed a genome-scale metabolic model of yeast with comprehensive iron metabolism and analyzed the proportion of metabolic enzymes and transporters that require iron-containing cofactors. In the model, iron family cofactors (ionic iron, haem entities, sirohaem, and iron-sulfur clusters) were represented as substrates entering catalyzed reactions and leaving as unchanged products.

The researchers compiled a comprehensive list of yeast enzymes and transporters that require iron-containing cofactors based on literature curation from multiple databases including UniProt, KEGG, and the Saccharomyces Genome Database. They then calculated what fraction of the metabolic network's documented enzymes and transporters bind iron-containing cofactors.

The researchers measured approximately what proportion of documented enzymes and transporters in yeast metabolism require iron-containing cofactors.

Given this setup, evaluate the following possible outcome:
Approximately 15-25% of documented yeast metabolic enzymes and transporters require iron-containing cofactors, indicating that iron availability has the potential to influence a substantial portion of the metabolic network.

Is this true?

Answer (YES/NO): NO